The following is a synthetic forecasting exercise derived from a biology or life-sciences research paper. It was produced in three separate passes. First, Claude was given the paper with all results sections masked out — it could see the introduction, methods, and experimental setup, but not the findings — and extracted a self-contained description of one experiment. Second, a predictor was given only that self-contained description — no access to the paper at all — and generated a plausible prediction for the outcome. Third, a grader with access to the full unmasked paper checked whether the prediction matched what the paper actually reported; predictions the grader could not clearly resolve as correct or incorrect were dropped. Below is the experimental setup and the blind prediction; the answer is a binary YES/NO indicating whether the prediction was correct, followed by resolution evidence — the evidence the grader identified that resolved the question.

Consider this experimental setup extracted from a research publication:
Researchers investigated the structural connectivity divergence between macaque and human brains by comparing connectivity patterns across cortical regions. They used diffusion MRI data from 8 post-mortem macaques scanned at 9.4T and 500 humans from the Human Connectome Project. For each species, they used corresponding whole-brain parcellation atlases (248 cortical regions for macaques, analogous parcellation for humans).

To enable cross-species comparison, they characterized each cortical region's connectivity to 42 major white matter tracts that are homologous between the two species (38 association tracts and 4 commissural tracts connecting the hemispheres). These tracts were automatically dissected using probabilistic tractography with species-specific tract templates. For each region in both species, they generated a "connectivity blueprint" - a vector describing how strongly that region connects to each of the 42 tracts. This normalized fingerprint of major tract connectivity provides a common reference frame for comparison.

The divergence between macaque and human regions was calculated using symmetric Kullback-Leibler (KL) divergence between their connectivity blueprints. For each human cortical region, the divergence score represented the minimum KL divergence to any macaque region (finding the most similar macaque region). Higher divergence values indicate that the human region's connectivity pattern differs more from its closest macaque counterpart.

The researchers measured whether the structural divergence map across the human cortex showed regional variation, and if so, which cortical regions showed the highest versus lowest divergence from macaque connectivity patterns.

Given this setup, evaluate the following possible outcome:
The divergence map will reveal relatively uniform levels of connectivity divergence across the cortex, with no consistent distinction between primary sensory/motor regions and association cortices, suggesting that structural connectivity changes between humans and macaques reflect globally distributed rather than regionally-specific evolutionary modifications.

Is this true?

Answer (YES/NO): NO